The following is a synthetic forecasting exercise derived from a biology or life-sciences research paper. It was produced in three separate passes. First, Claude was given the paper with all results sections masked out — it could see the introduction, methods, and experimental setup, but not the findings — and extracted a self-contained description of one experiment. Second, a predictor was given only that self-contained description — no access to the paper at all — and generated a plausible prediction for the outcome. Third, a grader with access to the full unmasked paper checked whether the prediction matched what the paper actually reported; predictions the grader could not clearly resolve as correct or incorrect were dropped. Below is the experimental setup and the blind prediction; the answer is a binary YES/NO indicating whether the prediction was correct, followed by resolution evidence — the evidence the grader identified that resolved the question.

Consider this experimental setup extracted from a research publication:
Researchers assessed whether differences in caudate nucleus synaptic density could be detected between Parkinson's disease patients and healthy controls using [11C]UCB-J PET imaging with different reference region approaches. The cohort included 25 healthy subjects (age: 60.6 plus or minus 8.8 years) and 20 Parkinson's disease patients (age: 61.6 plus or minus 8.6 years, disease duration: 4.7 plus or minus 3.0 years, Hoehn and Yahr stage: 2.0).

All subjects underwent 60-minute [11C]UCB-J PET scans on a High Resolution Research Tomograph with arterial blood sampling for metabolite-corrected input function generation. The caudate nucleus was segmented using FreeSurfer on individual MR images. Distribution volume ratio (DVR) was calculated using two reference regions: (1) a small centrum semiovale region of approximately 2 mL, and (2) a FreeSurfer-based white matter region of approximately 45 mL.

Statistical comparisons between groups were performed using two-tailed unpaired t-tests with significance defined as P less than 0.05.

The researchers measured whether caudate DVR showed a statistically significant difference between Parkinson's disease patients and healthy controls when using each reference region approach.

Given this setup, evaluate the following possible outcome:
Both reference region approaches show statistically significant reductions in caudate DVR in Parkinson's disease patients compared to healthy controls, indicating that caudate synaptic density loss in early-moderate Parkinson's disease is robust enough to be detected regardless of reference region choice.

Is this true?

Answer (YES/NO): NO